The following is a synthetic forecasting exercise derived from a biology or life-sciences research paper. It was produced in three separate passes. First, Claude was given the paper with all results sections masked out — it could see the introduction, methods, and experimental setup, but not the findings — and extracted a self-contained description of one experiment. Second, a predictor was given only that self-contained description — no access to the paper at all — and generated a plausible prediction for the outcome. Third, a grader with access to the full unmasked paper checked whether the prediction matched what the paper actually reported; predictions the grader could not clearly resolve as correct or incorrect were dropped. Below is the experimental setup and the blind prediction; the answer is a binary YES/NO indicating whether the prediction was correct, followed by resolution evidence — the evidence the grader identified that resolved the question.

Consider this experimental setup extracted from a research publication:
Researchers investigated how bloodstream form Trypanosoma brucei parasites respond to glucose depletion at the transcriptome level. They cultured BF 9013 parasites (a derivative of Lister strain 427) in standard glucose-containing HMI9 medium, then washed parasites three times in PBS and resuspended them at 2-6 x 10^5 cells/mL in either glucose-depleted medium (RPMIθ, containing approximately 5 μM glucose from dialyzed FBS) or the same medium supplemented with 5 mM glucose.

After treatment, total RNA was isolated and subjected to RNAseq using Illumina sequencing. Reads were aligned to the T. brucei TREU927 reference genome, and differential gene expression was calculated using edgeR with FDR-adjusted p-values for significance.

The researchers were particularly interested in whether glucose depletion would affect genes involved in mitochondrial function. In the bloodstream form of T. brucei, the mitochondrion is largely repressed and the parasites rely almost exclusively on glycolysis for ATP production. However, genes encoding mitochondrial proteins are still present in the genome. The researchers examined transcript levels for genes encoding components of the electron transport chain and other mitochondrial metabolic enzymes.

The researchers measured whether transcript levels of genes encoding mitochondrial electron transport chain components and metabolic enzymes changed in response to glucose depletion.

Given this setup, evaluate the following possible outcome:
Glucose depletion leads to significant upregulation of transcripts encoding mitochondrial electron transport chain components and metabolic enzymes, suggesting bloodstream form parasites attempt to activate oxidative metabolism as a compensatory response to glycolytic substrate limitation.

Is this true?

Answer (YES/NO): YES